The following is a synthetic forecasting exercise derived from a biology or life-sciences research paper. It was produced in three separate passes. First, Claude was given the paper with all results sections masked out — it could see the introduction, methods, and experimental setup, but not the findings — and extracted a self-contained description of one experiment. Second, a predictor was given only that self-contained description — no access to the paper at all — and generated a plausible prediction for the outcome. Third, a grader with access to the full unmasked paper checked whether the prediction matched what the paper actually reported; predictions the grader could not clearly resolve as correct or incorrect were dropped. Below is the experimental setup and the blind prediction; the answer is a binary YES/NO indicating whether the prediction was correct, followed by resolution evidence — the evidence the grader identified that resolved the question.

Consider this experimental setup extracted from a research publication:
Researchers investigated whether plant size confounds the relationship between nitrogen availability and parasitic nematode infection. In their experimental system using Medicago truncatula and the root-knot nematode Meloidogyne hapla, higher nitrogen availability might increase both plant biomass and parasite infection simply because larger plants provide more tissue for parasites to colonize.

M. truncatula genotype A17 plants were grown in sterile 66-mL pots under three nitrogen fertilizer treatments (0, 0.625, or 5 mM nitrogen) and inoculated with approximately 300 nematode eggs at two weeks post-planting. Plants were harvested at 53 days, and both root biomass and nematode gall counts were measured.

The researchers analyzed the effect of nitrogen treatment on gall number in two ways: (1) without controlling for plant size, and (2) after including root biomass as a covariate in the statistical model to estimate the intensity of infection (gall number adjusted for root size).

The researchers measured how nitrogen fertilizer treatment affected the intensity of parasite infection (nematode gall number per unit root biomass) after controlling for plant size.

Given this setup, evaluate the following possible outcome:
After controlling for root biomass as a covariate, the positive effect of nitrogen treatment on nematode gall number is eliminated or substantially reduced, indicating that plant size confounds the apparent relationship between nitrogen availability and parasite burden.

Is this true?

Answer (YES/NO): NO